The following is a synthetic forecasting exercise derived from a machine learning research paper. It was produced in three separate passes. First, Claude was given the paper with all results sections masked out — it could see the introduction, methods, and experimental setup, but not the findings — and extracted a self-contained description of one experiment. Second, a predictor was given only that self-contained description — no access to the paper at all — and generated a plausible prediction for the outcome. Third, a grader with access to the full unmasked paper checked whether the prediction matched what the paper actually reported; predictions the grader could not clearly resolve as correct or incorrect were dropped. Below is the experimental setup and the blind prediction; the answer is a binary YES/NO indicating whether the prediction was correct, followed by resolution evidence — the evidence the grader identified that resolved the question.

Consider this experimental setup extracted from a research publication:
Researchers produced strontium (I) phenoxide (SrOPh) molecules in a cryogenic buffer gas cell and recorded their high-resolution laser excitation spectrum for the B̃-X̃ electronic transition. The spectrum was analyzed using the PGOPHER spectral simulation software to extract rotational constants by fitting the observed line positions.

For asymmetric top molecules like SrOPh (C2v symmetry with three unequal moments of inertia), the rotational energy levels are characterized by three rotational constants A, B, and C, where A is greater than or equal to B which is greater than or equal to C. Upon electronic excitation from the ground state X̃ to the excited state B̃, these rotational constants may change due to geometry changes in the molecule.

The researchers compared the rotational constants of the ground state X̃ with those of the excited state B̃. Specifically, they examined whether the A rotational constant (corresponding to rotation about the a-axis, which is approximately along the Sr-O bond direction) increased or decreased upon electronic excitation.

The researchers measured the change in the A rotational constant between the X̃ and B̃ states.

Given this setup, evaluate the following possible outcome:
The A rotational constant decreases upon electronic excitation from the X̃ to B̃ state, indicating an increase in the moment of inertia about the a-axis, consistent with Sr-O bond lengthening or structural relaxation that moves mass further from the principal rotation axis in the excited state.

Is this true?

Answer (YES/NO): YES